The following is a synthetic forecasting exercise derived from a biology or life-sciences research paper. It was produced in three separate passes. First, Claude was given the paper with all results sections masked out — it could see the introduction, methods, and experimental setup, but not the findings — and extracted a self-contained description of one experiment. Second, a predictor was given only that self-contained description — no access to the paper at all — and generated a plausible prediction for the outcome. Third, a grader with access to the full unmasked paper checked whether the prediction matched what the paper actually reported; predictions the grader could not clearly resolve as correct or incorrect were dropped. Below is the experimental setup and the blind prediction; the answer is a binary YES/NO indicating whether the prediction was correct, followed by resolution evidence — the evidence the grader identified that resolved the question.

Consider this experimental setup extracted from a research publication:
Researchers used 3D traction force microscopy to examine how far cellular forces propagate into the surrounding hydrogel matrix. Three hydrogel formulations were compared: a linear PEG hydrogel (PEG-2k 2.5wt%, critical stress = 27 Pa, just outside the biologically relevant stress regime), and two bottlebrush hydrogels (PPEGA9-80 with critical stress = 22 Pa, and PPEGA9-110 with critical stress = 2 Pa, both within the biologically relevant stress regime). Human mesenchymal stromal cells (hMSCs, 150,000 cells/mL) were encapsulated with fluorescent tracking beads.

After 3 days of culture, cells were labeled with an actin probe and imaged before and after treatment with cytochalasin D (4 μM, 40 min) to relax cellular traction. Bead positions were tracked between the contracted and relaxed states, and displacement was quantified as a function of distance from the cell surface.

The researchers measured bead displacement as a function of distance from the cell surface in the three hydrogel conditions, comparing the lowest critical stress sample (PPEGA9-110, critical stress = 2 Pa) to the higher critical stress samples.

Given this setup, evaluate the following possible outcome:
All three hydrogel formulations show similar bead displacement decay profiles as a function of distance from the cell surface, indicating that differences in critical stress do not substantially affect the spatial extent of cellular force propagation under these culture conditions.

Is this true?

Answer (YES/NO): NO